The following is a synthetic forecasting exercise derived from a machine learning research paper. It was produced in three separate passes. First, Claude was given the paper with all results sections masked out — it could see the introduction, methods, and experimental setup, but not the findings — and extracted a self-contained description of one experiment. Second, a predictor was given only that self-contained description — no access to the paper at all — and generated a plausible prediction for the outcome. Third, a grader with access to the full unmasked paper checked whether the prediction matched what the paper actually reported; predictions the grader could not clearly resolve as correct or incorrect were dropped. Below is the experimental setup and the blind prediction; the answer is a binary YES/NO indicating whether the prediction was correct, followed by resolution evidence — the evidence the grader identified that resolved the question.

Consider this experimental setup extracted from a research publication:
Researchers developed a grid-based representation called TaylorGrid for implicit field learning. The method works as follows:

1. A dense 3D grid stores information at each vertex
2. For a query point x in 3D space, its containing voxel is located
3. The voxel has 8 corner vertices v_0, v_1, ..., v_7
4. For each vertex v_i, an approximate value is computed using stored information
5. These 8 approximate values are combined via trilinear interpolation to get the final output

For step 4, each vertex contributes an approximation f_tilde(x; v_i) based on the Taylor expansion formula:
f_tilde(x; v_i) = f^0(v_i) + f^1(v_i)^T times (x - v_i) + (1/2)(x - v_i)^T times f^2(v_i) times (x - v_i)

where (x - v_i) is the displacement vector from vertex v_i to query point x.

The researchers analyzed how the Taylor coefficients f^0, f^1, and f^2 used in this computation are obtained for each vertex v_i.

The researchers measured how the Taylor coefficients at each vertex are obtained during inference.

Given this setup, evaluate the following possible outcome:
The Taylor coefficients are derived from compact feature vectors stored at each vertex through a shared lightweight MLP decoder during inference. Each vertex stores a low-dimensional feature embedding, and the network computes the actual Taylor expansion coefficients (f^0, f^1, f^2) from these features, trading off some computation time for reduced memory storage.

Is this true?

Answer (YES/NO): NO